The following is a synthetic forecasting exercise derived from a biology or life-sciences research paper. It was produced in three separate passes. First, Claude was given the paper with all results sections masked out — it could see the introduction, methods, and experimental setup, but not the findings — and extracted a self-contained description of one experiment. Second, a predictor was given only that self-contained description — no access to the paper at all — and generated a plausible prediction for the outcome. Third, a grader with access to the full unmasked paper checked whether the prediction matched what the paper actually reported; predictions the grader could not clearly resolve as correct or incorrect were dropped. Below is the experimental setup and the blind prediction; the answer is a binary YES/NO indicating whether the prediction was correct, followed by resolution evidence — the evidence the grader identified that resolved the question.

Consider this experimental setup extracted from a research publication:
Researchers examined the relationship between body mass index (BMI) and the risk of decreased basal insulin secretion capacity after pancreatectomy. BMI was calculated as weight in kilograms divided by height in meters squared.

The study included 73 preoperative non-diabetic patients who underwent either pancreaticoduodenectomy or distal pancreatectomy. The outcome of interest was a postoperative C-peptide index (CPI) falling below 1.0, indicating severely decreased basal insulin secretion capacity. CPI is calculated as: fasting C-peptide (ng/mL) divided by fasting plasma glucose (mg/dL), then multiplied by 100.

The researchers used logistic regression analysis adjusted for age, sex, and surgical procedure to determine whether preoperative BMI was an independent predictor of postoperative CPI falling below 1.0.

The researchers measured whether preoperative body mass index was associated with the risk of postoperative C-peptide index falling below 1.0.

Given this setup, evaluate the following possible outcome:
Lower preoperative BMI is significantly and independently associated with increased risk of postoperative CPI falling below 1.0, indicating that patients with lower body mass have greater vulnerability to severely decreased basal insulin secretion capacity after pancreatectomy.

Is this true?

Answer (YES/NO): NO